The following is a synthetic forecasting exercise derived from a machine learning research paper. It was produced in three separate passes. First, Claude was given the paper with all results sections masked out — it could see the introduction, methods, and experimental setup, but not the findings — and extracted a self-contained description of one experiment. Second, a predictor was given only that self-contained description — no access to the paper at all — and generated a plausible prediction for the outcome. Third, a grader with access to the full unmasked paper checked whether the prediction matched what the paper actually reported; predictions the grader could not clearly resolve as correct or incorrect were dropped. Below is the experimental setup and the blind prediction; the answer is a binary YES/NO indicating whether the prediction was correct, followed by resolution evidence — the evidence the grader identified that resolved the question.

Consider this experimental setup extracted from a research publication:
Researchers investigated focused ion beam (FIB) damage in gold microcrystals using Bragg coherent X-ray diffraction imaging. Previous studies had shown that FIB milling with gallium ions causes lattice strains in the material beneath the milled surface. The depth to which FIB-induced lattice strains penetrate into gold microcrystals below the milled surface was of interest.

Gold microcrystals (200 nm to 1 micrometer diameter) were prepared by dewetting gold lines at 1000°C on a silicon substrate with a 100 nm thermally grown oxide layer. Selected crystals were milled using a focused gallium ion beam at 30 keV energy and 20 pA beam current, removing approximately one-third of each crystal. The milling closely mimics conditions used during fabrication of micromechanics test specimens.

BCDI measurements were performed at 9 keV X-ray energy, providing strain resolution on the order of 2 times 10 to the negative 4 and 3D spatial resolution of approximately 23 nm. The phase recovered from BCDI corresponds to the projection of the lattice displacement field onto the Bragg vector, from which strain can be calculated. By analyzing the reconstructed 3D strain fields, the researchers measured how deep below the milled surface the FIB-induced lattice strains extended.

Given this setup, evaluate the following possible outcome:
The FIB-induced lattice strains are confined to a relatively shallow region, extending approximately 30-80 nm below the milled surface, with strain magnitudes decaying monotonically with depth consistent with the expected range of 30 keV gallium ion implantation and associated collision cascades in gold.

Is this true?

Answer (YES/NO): NO